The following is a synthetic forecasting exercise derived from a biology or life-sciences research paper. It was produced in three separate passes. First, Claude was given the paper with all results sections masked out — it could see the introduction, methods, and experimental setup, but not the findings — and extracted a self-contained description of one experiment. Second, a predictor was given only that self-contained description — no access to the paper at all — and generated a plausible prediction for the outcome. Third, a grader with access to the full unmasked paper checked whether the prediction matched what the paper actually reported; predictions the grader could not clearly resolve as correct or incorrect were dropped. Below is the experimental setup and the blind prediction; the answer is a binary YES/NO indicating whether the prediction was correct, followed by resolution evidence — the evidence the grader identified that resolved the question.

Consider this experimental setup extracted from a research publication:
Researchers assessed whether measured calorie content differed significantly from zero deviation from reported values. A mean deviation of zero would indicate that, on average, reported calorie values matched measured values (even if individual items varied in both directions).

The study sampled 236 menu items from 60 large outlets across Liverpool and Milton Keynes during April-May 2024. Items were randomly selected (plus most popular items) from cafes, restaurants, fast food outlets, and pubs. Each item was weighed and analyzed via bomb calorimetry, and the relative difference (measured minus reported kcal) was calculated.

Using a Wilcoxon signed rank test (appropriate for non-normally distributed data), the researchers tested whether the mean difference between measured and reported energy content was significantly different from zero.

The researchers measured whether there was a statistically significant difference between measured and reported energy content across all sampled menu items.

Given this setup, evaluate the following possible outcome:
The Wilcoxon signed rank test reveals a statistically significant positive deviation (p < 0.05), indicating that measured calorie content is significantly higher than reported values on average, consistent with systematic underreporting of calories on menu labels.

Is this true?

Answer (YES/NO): NO